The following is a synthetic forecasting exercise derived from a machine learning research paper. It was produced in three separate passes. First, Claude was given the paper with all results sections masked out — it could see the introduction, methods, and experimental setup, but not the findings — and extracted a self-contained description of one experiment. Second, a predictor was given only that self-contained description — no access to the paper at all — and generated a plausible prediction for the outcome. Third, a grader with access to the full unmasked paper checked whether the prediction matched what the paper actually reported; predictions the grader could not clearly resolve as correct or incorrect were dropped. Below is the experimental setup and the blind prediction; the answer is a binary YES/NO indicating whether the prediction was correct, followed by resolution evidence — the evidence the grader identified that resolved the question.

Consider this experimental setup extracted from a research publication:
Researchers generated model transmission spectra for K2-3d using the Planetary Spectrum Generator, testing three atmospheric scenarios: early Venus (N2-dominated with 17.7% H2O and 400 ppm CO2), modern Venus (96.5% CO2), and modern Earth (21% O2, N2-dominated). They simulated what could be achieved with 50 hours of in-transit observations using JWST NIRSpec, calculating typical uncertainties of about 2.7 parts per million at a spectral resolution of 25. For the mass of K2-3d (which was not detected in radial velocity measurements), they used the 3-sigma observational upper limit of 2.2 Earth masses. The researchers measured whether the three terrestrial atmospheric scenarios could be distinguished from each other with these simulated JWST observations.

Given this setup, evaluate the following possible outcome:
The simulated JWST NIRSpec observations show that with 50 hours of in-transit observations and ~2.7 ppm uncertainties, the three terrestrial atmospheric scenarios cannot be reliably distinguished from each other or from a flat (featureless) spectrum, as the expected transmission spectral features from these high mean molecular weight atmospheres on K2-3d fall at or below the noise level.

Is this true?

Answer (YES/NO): YES